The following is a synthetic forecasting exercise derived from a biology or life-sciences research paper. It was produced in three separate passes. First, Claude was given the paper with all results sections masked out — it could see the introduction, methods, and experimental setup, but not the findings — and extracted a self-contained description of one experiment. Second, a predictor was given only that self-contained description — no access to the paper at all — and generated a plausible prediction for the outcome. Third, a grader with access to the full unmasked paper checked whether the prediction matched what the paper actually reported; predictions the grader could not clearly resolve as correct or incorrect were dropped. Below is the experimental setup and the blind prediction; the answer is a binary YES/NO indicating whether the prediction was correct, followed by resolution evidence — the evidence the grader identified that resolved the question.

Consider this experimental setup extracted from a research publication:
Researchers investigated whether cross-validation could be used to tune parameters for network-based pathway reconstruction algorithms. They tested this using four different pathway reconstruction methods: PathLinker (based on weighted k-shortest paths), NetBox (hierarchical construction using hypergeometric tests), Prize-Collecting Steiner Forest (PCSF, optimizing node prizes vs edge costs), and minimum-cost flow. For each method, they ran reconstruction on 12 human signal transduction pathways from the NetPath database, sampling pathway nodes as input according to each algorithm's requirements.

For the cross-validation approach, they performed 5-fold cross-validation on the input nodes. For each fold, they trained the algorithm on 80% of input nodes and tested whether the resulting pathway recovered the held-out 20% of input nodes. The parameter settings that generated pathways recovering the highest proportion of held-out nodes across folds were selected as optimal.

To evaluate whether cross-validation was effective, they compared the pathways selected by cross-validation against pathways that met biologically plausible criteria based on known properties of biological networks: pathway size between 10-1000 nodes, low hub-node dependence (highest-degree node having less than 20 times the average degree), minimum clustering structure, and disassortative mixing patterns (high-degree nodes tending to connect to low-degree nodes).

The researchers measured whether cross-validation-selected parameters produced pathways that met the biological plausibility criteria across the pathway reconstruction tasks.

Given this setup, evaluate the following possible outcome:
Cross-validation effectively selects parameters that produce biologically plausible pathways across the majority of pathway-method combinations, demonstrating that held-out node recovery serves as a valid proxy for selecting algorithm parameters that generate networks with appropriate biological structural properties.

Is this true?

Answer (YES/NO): NO